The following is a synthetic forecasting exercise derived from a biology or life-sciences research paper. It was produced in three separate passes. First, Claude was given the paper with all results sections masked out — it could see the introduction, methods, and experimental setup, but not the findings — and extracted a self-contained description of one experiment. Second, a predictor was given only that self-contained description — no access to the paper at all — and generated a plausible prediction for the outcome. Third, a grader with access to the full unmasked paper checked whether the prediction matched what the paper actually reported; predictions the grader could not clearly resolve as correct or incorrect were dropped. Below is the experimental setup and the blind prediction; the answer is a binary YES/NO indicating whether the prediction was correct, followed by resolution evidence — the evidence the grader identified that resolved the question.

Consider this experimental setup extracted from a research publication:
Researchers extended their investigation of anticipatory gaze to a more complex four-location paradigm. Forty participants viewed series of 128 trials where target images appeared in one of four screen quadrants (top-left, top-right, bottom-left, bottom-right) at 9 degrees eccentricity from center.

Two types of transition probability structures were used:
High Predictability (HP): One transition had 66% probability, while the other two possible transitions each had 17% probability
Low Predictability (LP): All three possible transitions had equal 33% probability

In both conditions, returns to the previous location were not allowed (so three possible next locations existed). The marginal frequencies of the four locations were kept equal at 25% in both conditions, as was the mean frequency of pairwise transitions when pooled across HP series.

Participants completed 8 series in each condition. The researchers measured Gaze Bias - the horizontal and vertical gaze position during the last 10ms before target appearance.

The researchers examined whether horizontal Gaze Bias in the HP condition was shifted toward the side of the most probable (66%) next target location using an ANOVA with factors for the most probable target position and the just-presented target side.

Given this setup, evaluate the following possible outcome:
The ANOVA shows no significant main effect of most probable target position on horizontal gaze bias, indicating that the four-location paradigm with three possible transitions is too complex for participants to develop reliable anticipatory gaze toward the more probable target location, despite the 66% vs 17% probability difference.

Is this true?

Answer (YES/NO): YES